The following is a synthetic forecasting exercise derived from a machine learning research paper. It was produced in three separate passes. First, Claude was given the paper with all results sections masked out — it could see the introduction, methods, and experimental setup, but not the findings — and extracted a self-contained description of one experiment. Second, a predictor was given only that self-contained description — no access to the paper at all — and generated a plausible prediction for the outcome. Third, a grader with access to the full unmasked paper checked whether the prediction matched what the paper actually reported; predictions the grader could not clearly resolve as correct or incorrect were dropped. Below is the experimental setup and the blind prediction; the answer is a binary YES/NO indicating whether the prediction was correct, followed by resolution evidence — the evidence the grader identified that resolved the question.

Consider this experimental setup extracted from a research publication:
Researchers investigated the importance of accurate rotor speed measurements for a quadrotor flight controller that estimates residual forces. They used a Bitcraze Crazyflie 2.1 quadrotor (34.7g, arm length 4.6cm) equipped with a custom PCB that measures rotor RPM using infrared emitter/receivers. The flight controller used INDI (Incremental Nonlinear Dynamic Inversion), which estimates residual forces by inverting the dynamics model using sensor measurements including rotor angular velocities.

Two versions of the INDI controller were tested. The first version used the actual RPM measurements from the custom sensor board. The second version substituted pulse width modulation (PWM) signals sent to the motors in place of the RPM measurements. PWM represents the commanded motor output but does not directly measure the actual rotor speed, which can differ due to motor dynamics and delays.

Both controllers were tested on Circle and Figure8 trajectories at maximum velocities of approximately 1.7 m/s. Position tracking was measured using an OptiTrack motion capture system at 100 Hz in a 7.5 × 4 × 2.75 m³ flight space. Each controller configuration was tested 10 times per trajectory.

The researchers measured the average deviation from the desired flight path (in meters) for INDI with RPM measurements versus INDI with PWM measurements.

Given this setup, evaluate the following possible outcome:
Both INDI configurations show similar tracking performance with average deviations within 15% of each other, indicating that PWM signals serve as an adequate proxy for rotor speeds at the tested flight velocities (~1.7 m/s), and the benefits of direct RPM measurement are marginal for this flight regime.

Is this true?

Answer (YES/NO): NO